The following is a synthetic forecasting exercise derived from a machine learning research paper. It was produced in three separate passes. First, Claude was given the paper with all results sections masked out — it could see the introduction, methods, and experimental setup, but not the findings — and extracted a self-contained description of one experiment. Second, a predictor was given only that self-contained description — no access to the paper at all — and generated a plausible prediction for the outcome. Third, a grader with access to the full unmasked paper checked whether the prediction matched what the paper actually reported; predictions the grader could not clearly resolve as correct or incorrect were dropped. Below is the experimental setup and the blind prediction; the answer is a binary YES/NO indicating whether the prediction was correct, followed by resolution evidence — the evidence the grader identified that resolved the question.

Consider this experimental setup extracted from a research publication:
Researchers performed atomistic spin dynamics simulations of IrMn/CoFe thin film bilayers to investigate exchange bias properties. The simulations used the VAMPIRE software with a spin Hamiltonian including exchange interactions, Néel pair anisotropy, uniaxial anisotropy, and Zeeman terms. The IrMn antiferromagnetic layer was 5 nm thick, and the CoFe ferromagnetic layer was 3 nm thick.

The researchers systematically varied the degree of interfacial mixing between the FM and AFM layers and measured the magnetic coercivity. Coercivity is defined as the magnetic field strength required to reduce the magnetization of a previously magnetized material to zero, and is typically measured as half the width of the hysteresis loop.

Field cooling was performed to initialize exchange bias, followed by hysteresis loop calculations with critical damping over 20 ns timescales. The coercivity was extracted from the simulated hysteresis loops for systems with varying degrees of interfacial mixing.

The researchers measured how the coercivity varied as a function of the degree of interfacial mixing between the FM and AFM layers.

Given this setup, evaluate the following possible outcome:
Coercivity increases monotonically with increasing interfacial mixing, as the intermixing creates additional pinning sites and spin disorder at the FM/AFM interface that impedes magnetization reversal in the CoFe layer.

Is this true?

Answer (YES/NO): YES